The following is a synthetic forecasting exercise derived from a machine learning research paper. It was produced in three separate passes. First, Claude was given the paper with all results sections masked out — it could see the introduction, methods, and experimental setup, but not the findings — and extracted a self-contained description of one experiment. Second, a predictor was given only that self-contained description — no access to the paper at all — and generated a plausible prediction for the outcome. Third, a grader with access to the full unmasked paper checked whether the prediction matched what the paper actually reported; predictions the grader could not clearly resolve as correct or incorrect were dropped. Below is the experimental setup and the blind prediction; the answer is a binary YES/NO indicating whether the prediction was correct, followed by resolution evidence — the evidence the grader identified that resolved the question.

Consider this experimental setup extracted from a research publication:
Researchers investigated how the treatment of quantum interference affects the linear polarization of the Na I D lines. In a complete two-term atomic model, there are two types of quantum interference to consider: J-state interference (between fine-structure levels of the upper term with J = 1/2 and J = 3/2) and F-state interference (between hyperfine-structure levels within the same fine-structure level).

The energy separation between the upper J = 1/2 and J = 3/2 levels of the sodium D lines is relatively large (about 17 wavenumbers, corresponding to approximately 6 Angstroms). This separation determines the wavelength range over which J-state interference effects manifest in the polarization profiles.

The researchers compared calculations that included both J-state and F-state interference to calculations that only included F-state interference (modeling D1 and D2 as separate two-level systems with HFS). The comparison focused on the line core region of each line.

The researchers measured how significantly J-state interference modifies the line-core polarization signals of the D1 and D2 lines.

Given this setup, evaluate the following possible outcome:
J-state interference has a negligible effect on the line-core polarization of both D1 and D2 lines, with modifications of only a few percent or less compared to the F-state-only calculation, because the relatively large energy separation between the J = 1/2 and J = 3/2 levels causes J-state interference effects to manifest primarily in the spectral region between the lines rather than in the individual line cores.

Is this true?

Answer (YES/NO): YES